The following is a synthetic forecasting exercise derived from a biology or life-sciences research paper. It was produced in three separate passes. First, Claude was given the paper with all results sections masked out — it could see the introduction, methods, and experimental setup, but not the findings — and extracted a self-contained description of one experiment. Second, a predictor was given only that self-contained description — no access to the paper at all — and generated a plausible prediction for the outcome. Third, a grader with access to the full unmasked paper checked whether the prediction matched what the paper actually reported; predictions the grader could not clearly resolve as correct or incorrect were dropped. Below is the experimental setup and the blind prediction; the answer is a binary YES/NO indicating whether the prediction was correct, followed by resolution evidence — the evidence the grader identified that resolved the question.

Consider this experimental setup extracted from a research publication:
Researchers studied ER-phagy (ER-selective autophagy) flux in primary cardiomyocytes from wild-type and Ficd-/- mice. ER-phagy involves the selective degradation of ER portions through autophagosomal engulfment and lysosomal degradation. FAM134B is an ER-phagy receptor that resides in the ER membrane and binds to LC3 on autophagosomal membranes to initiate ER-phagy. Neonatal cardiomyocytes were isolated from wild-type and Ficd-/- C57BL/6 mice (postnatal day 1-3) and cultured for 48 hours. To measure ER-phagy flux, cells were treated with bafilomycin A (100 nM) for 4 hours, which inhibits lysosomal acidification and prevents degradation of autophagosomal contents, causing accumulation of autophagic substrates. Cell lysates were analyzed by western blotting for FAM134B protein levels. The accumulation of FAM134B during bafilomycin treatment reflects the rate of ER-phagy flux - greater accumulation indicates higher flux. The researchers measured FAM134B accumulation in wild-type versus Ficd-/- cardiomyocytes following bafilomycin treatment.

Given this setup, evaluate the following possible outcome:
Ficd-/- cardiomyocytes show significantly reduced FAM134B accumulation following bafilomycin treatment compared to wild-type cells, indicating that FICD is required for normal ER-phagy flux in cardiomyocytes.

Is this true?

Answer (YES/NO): NO